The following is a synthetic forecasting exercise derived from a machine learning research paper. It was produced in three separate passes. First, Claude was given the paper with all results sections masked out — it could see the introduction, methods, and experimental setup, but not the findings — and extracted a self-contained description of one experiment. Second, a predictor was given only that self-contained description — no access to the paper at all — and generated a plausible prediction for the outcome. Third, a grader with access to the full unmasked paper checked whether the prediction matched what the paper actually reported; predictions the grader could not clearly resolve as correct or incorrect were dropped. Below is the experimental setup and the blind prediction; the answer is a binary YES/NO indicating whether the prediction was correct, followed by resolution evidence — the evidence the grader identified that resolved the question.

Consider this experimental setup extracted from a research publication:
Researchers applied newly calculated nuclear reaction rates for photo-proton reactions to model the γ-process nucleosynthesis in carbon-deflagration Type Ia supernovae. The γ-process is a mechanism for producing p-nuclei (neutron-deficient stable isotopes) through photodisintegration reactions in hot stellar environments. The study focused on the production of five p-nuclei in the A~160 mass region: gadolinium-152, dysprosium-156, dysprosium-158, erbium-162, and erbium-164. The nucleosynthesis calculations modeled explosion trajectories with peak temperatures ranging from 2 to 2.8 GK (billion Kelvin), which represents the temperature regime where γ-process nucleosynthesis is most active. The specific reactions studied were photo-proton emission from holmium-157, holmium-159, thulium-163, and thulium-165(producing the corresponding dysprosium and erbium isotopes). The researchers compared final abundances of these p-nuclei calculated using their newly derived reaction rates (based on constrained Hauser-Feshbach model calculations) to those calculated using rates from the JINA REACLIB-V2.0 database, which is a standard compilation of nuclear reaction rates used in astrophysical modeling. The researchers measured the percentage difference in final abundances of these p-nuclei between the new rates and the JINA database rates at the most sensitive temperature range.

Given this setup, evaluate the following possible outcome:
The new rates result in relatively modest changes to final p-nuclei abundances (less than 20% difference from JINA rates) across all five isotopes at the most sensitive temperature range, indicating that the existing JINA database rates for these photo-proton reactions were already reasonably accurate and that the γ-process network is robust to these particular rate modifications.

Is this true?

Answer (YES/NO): NO